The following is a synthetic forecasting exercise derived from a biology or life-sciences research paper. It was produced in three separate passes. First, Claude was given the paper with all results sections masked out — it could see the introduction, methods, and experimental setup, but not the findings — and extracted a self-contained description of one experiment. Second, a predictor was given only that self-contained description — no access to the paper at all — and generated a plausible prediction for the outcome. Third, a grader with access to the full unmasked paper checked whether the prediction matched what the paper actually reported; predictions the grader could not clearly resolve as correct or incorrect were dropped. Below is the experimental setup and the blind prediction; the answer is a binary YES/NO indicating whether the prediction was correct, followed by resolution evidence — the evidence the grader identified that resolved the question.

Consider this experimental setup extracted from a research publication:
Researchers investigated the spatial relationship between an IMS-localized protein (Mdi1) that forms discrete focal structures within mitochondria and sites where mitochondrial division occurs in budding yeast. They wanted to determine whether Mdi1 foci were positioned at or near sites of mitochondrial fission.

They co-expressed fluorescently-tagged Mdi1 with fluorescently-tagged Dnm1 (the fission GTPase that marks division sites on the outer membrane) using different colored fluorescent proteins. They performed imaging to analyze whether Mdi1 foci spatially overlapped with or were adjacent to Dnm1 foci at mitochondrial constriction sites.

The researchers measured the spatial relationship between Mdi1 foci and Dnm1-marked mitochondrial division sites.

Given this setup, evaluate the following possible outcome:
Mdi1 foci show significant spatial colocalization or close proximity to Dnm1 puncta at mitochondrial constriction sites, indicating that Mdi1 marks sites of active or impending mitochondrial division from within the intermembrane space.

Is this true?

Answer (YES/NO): YES